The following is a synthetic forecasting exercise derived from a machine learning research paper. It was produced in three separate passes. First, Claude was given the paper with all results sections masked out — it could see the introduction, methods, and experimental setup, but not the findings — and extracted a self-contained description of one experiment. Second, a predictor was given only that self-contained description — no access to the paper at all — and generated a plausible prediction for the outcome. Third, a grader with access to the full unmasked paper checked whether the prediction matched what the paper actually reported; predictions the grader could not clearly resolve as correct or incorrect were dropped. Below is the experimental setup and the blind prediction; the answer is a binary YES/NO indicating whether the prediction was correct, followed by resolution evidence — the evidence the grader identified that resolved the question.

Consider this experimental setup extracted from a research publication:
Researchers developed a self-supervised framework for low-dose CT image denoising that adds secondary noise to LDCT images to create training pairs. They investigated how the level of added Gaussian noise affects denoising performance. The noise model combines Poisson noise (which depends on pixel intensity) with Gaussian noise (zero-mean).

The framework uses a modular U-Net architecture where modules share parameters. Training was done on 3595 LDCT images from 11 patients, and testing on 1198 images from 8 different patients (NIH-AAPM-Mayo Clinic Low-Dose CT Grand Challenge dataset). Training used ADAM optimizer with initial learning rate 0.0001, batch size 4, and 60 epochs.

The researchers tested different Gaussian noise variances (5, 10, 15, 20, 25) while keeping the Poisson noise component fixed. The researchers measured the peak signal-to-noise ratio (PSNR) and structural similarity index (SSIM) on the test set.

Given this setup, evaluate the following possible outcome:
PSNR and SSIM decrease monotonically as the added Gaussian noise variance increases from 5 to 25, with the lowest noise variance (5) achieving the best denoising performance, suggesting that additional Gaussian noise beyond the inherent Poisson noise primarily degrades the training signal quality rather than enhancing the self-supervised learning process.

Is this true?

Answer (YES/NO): NO